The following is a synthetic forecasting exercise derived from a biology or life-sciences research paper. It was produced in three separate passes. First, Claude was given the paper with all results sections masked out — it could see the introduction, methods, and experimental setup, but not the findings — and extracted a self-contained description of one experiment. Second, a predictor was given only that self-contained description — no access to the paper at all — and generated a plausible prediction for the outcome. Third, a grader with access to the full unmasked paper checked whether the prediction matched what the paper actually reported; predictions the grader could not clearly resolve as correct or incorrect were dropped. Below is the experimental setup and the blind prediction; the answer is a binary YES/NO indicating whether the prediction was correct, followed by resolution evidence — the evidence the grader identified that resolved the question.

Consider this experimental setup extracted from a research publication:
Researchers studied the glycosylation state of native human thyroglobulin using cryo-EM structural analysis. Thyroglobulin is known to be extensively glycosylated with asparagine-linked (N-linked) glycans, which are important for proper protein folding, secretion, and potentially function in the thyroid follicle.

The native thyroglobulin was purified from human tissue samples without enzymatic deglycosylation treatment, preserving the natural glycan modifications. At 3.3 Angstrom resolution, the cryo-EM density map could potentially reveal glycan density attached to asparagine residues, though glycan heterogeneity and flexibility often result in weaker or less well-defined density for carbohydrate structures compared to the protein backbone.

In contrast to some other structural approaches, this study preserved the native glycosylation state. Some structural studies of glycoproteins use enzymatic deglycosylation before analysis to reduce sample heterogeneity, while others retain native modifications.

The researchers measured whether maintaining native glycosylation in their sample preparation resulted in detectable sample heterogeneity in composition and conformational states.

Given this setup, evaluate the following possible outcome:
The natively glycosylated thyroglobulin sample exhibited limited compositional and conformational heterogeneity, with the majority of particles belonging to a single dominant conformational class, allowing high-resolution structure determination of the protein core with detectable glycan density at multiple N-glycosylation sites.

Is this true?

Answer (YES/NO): NO